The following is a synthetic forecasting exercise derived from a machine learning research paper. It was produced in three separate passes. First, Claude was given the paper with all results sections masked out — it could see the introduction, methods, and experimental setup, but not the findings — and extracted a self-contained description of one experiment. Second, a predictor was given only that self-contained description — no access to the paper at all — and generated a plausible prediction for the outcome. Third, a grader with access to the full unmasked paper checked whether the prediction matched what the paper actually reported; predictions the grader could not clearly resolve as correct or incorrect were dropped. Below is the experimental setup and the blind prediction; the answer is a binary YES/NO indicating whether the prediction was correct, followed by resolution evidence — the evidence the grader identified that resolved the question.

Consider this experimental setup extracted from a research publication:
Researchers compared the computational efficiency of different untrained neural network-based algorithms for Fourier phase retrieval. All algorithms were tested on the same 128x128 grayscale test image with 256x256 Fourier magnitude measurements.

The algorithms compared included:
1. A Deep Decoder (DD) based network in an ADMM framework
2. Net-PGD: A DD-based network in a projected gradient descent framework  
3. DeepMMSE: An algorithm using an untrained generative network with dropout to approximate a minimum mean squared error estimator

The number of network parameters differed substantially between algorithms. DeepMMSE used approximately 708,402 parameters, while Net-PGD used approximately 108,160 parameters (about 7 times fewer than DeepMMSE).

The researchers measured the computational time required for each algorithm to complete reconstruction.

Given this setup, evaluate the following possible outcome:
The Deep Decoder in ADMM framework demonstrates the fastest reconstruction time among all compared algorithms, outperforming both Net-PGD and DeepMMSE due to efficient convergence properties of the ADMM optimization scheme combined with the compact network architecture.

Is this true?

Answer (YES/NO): NO